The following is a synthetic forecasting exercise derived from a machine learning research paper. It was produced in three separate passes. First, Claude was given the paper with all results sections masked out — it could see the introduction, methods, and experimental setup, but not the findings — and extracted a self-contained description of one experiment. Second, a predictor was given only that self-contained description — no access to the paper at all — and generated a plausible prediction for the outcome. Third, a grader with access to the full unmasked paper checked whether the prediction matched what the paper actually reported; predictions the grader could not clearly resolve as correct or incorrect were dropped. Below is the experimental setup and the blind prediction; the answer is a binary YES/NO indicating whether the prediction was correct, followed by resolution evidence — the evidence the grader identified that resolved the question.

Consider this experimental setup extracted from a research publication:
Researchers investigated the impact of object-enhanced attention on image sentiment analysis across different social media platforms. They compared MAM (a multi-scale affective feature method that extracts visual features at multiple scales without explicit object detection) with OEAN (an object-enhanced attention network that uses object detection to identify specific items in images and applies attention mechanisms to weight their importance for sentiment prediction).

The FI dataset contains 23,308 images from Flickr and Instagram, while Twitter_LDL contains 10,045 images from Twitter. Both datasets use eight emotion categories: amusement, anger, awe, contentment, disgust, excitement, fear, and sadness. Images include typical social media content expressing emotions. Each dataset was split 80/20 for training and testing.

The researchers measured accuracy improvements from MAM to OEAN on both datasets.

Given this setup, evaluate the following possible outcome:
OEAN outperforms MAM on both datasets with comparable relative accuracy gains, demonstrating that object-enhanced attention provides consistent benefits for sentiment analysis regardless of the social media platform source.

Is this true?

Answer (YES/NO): NO